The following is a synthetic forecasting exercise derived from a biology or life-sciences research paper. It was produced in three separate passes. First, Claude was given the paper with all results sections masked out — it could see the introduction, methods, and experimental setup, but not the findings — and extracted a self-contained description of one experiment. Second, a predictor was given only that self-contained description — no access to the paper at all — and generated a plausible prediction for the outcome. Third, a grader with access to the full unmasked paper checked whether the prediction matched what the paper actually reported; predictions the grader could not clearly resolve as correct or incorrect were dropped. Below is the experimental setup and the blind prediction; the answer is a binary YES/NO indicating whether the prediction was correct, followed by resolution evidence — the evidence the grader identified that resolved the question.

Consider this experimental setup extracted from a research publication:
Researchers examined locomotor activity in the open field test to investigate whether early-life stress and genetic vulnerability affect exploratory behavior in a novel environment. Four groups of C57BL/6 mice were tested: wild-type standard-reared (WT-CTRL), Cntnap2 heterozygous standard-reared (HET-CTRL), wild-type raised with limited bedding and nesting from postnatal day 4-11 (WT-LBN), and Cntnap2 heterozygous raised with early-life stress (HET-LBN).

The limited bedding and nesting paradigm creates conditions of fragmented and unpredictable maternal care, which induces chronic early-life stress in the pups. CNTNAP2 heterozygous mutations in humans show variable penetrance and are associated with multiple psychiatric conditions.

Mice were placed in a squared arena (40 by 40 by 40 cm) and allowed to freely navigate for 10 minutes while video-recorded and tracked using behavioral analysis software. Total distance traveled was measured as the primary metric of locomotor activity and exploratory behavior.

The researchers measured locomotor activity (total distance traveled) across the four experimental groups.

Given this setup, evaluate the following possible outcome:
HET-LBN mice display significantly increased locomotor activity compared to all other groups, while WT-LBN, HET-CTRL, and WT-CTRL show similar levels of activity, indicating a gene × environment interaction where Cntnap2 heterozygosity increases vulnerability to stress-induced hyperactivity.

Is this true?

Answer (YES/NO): NO